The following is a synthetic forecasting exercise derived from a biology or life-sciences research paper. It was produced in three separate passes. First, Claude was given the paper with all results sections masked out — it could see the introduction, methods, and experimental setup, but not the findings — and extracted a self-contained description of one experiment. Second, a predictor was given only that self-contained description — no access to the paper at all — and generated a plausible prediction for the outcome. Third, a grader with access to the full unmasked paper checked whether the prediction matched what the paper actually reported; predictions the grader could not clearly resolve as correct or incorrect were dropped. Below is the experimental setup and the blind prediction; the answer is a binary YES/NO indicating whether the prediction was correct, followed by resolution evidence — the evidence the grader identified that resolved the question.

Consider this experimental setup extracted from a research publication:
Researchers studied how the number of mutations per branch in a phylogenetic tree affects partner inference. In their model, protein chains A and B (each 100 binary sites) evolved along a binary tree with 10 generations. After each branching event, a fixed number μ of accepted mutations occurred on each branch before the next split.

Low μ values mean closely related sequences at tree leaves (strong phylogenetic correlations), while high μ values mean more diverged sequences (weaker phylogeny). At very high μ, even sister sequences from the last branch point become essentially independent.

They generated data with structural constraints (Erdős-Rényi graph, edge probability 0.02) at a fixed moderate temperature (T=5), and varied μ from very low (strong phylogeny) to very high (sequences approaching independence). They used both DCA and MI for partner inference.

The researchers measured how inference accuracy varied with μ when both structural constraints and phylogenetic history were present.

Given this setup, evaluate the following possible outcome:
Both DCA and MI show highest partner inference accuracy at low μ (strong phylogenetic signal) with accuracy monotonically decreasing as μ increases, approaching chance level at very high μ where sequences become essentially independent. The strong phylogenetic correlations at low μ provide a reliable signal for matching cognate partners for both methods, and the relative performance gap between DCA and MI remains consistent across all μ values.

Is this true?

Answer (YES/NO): NO